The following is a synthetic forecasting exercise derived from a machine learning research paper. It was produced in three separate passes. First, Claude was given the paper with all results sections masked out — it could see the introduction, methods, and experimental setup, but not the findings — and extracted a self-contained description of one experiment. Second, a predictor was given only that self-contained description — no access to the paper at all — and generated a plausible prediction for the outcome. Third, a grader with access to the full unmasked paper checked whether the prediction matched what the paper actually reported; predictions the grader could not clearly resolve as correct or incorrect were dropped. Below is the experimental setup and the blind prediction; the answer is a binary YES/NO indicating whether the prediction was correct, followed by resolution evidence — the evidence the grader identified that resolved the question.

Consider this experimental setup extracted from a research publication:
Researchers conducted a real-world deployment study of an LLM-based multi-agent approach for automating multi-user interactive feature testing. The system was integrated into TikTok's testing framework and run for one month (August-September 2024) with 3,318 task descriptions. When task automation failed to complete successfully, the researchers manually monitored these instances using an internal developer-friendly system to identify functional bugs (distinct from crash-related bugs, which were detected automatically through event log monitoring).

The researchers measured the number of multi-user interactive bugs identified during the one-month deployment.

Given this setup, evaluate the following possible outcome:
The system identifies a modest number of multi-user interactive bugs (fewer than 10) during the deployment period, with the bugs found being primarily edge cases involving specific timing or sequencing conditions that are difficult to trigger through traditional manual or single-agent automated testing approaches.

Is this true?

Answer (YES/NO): NO